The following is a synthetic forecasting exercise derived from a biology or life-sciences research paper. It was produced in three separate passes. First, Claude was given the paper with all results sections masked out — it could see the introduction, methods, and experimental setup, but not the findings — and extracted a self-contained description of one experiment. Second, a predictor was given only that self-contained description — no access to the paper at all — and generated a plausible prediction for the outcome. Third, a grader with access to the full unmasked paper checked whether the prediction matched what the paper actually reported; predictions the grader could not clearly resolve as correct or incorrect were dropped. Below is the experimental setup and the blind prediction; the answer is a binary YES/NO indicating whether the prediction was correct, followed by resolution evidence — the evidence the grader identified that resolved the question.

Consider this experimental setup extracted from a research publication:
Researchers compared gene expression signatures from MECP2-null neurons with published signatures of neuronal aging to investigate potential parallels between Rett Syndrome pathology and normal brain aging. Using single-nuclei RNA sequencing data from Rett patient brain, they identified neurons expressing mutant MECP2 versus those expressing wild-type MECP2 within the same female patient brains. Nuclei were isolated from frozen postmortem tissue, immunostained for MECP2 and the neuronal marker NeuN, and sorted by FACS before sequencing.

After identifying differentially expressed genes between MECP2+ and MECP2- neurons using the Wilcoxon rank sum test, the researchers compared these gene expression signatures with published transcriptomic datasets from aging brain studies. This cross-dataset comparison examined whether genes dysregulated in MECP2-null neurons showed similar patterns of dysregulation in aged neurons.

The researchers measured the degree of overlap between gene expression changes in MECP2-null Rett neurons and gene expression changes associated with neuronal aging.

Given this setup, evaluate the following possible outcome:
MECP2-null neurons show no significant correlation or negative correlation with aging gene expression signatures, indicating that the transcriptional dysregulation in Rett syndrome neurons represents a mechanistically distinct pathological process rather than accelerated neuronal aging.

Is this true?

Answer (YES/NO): NO